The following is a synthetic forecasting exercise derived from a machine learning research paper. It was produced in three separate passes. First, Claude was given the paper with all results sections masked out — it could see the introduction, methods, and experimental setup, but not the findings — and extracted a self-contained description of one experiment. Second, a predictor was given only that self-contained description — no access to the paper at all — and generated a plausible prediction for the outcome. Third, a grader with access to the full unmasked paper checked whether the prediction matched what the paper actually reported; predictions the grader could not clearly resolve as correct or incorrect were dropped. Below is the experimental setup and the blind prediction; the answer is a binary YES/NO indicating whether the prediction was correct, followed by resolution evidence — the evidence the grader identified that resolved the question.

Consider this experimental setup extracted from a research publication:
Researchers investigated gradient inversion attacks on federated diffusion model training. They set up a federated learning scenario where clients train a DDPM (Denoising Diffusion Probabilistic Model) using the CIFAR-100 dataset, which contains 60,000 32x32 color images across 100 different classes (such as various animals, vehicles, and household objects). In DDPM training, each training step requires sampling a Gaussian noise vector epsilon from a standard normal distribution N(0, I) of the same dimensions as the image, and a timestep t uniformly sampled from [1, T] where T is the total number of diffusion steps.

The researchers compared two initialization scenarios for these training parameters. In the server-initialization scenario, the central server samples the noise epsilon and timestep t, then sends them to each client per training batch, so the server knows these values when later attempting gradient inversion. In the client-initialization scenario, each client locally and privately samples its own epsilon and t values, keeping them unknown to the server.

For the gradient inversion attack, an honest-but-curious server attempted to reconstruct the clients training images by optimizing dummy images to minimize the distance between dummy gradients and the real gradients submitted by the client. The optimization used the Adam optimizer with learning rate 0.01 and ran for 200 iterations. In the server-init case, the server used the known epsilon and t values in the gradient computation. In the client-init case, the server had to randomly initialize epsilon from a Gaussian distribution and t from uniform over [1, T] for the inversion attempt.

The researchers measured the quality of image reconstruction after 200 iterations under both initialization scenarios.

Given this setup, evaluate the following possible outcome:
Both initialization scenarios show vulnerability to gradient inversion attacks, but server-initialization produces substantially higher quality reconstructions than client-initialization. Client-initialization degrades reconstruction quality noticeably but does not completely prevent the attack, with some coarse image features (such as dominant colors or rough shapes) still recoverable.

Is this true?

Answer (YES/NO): NO